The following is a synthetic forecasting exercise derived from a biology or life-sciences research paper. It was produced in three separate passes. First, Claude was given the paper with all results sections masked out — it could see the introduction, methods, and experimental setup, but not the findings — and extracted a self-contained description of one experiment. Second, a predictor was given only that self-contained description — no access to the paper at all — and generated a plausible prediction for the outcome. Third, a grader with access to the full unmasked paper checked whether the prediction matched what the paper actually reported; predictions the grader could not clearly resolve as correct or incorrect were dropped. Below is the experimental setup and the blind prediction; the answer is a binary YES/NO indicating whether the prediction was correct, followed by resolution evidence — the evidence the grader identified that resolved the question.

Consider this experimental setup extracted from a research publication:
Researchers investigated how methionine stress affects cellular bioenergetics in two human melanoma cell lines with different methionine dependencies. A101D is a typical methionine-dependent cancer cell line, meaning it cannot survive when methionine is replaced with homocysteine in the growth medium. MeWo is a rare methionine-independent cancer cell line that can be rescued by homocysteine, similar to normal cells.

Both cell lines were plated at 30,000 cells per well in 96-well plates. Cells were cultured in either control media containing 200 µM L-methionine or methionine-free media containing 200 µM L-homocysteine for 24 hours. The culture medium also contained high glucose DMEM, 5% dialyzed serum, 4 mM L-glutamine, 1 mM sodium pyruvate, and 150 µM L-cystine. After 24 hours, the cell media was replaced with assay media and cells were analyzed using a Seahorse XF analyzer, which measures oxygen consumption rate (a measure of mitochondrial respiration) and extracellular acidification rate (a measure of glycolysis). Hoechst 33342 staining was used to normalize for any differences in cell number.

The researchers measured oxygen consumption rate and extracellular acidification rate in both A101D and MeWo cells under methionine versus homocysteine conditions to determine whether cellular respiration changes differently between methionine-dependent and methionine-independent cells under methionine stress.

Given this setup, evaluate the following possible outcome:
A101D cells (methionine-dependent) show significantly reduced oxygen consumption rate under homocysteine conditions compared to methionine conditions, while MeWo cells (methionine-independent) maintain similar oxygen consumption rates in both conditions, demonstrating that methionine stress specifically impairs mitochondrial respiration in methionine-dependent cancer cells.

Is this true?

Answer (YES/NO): NO